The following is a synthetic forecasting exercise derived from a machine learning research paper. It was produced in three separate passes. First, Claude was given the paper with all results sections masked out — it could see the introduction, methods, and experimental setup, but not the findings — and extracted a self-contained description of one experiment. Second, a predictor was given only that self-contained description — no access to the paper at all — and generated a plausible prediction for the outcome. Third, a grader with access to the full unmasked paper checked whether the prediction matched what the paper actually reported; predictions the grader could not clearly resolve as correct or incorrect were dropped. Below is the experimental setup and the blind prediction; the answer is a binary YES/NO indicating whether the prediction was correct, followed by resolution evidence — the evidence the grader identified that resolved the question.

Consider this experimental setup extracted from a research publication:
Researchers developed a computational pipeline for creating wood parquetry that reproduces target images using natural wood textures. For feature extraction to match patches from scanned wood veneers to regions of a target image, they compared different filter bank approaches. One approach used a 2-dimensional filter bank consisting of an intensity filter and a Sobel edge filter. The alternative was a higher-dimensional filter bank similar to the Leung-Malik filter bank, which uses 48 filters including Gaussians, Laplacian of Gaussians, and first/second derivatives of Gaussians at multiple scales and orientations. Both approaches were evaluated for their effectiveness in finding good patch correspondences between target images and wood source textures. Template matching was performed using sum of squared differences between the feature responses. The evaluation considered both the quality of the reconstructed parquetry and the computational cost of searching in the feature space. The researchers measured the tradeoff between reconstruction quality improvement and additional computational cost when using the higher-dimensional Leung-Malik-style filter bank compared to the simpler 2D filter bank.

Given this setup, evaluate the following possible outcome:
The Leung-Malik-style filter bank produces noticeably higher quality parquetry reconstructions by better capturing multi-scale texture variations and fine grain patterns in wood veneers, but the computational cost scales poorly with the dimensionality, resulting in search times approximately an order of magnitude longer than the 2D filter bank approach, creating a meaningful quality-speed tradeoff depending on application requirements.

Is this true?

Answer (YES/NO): NO